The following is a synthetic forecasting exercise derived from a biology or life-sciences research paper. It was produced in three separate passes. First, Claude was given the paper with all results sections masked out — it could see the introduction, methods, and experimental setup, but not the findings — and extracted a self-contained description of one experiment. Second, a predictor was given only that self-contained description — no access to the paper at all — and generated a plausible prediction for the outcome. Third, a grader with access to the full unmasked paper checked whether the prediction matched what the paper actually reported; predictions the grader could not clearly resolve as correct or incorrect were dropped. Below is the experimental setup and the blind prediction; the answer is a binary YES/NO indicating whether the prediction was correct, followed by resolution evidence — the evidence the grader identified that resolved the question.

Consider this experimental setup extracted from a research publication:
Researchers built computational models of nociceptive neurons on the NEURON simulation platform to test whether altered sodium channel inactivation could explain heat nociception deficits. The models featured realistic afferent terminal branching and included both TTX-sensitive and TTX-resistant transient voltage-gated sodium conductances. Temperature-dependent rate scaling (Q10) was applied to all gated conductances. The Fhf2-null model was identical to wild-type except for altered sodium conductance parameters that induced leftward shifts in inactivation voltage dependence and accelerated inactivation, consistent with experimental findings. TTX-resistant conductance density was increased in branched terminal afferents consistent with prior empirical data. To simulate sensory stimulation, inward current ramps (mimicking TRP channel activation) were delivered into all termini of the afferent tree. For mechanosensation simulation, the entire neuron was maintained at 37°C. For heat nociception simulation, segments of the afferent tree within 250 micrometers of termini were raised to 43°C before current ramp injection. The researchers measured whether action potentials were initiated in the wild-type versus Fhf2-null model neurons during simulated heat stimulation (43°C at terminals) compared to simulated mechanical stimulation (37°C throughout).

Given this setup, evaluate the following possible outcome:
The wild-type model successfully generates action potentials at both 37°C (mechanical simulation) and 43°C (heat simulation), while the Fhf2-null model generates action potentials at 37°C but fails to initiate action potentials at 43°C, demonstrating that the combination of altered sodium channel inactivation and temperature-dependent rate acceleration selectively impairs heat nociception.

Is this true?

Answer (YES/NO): YES